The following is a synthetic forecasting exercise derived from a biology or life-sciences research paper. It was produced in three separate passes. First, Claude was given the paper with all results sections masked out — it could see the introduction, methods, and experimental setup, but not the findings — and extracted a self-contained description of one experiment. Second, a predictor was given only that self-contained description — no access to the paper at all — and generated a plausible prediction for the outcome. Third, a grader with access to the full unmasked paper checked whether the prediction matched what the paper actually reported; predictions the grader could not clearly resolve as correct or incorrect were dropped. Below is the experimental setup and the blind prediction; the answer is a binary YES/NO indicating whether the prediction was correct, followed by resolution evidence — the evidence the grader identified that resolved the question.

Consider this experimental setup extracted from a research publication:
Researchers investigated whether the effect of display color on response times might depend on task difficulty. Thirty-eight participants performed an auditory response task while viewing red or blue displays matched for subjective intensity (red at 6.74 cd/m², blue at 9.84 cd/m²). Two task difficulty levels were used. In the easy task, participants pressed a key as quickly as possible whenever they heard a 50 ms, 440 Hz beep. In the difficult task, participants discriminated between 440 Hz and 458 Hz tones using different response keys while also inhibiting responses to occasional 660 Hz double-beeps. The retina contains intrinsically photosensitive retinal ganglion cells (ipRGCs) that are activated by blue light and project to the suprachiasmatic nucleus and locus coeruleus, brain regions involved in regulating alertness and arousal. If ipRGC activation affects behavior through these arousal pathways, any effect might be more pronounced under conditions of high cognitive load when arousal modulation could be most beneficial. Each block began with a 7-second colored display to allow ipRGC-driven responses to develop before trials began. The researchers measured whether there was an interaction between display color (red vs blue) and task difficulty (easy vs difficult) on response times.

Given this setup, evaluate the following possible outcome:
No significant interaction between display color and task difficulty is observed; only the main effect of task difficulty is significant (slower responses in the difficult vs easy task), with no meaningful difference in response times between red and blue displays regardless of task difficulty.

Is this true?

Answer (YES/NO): YES